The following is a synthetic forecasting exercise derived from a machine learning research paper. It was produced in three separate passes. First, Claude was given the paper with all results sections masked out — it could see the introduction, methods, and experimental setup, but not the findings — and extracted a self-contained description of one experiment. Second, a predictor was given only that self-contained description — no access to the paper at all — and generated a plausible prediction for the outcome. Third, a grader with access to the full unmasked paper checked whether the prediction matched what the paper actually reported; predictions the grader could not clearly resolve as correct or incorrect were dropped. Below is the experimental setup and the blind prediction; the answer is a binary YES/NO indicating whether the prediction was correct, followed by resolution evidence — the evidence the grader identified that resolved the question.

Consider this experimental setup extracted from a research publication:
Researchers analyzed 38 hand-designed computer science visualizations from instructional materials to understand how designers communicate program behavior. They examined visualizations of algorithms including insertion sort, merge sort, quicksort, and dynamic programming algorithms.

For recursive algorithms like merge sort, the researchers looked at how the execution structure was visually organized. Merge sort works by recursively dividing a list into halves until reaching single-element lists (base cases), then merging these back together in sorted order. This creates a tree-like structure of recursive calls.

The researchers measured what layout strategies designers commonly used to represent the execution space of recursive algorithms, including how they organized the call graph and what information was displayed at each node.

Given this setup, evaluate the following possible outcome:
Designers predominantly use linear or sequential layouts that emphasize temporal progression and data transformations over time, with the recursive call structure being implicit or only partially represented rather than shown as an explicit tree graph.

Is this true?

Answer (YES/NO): NO